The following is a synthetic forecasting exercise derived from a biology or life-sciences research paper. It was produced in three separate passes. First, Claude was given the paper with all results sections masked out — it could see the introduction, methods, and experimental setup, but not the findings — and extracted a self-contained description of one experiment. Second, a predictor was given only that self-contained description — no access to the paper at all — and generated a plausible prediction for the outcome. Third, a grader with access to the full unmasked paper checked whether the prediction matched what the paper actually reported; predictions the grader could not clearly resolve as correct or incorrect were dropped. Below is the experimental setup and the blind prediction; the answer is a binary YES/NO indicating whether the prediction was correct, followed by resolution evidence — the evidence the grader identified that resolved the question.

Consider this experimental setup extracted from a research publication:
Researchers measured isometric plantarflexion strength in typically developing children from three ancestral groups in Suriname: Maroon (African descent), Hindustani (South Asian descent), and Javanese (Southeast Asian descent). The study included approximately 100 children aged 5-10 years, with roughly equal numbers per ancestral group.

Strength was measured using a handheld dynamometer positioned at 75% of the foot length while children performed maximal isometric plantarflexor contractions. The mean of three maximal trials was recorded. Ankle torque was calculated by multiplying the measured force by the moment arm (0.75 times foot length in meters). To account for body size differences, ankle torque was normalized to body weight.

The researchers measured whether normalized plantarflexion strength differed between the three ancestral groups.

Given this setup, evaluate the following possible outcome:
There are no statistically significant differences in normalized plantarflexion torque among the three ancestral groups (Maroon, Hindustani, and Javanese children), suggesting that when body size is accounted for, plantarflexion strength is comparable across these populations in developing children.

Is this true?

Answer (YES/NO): YES